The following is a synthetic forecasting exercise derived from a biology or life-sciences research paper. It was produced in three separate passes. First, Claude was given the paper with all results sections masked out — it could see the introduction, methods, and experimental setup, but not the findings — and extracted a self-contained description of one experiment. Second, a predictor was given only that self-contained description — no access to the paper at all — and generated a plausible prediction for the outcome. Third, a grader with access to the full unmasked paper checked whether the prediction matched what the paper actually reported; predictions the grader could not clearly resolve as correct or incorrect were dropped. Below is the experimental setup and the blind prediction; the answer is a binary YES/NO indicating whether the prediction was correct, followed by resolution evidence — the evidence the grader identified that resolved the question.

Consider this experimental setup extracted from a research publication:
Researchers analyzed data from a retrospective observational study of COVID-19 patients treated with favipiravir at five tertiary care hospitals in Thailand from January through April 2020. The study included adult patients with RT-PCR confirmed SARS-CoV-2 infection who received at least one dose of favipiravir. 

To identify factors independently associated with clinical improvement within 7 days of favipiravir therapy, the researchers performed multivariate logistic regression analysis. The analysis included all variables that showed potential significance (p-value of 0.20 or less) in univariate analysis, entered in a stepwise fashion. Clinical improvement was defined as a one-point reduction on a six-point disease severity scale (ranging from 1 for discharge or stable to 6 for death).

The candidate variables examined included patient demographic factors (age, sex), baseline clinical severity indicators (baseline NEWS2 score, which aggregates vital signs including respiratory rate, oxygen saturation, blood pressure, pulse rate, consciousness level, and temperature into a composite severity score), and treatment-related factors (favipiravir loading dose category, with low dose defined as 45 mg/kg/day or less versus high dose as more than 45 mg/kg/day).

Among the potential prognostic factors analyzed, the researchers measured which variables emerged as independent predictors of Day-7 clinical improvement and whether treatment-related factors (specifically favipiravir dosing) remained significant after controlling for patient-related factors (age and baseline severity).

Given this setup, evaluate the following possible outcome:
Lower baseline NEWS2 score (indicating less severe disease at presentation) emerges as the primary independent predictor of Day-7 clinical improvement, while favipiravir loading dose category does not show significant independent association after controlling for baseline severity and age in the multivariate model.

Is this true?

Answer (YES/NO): NO